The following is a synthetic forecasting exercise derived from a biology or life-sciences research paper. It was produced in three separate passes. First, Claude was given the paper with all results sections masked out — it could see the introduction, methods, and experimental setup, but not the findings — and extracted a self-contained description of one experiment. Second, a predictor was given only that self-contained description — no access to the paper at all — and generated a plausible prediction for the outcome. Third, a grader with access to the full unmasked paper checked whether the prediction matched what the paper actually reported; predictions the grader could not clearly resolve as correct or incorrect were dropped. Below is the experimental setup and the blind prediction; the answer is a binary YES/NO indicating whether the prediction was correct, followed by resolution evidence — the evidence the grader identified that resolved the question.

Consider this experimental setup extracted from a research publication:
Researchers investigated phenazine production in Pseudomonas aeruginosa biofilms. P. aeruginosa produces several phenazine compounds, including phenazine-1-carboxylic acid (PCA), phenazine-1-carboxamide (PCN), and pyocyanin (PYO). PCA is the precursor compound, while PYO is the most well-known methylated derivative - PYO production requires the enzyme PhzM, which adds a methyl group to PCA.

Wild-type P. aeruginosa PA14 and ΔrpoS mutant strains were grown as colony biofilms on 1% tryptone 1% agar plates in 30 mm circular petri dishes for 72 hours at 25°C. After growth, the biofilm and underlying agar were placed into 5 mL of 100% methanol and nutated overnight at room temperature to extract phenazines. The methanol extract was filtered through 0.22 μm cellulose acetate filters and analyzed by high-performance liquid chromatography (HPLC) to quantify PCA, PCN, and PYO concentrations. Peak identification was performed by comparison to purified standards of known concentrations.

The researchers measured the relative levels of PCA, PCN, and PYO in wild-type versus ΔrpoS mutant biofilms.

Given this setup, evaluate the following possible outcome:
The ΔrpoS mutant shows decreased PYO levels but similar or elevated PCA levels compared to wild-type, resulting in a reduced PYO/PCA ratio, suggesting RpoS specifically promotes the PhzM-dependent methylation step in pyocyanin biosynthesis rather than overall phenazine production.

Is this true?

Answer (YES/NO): NO